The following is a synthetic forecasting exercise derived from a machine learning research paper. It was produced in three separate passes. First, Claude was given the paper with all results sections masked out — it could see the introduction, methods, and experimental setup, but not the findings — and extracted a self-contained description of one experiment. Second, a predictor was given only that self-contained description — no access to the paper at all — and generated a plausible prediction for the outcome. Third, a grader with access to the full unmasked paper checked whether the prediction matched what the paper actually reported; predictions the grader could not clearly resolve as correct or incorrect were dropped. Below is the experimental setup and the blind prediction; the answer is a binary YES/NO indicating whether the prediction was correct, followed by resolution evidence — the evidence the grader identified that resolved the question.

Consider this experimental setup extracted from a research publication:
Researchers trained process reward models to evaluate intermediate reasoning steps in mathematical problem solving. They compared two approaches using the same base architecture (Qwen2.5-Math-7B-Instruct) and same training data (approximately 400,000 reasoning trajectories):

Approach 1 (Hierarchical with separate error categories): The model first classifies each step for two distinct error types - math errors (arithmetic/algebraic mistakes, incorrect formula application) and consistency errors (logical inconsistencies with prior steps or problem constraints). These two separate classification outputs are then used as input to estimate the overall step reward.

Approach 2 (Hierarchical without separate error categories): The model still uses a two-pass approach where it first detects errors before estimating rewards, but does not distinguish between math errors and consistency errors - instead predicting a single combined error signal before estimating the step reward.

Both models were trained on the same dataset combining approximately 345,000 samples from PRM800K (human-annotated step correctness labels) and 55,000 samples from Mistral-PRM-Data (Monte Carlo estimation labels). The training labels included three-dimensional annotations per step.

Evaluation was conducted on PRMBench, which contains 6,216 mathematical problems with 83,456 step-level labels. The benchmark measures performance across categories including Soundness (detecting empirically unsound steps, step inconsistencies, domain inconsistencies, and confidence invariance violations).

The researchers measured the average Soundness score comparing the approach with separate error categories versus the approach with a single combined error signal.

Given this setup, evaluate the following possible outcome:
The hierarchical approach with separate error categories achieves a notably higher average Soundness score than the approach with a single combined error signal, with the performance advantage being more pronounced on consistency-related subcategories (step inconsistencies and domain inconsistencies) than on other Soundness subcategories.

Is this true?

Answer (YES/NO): NO